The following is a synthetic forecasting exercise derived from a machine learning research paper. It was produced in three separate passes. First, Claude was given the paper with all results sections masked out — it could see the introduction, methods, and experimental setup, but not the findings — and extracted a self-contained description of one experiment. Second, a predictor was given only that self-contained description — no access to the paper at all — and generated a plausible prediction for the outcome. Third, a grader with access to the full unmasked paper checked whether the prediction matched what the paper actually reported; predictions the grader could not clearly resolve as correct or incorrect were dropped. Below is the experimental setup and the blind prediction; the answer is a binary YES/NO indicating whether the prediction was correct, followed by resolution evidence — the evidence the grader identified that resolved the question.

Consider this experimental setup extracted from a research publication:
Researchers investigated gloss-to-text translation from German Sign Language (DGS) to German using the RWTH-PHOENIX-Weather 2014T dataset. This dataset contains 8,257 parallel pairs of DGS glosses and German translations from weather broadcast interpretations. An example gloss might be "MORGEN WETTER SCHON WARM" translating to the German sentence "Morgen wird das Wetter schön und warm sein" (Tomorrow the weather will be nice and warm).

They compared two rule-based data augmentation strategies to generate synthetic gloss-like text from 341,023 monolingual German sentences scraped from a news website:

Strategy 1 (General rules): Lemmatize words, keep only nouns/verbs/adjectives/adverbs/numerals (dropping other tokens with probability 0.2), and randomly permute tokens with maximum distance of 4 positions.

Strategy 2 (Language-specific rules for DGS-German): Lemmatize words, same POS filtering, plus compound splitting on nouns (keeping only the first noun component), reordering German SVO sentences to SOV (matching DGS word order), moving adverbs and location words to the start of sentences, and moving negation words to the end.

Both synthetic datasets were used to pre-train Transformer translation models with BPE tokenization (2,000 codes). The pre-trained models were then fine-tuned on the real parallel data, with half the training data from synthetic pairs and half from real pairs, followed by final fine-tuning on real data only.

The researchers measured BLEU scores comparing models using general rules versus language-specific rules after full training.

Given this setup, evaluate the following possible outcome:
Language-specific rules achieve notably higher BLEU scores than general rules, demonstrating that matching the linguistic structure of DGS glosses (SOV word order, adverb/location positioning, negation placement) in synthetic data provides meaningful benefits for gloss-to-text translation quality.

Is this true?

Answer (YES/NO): NO